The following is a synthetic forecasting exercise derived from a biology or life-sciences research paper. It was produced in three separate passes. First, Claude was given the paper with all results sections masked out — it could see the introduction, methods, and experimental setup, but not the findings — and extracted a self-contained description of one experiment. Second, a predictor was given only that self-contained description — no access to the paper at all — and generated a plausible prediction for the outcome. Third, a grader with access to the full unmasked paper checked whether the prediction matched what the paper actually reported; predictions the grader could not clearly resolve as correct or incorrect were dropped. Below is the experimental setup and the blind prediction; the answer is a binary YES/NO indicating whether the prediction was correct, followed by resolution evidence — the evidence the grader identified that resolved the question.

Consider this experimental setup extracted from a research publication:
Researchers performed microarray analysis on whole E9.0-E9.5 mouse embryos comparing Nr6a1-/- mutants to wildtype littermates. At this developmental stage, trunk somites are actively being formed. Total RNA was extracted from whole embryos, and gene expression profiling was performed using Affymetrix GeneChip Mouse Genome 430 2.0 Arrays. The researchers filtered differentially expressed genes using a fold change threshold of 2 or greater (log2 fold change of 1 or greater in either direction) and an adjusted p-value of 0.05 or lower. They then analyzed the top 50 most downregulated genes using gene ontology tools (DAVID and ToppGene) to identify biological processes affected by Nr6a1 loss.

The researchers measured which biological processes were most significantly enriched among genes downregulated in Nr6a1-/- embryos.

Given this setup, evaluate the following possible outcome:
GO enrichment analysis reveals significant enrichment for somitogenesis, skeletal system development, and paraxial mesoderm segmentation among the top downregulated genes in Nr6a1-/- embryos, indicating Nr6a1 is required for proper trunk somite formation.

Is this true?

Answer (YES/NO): NO